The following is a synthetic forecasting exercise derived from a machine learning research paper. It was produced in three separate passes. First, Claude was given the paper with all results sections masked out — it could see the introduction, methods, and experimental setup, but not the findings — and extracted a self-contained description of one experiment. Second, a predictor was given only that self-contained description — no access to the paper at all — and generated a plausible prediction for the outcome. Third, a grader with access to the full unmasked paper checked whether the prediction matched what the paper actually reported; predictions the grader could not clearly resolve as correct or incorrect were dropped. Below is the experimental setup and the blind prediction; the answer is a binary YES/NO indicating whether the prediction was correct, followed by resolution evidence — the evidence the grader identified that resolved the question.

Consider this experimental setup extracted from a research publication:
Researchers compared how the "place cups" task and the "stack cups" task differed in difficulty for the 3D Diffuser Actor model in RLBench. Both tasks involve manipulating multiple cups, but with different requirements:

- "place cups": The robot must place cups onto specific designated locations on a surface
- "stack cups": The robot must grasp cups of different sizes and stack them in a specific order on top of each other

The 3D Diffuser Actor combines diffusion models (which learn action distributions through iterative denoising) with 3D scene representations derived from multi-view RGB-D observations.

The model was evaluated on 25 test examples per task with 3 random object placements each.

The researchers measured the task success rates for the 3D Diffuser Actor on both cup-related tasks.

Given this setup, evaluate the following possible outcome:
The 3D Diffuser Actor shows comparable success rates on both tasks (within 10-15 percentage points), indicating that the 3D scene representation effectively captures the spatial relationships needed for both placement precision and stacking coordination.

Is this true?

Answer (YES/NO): NO